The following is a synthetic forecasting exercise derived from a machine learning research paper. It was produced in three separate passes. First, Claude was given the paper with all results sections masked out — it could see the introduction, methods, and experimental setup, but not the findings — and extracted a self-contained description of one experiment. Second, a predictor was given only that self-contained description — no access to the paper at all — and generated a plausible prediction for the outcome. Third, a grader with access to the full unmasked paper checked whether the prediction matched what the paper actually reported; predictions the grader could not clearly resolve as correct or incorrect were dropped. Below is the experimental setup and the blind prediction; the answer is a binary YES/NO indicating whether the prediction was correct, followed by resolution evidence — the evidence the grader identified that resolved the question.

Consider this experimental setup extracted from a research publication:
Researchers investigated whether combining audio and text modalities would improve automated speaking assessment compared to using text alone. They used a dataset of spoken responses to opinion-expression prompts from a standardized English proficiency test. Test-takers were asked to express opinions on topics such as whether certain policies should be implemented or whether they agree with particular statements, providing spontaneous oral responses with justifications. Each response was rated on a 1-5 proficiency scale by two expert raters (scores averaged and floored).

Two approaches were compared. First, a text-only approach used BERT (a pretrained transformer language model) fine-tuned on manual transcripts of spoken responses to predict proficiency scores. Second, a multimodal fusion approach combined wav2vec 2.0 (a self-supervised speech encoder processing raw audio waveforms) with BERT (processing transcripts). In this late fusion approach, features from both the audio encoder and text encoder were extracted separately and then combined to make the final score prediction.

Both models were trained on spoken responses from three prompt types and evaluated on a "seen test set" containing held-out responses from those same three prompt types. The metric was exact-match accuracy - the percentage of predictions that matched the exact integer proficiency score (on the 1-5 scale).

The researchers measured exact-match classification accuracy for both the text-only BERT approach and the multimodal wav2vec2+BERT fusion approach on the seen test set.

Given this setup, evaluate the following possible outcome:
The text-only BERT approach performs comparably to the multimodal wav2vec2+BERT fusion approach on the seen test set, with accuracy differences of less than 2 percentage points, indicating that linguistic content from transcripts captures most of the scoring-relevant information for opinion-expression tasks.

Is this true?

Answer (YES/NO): YES